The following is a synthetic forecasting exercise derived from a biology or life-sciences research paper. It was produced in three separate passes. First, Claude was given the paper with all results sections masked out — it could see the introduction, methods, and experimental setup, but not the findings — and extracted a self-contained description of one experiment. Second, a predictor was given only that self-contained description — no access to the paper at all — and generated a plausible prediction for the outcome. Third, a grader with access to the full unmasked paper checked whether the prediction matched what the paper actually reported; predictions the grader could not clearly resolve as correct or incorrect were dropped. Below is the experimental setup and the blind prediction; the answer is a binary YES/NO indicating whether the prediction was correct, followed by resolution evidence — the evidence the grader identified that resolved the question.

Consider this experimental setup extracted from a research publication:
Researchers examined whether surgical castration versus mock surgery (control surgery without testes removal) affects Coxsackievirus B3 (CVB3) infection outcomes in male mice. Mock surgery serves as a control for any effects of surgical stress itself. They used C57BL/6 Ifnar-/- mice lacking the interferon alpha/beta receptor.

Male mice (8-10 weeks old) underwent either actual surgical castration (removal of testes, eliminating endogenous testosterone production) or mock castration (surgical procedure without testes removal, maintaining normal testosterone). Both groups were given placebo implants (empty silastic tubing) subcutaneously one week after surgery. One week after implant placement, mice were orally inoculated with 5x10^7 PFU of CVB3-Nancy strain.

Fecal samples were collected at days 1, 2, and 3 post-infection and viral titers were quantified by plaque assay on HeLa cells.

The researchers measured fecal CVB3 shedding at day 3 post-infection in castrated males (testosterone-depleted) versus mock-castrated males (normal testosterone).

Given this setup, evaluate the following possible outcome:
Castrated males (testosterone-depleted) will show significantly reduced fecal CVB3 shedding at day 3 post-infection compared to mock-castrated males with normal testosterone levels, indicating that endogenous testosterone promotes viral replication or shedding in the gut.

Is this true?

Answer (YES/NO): YES